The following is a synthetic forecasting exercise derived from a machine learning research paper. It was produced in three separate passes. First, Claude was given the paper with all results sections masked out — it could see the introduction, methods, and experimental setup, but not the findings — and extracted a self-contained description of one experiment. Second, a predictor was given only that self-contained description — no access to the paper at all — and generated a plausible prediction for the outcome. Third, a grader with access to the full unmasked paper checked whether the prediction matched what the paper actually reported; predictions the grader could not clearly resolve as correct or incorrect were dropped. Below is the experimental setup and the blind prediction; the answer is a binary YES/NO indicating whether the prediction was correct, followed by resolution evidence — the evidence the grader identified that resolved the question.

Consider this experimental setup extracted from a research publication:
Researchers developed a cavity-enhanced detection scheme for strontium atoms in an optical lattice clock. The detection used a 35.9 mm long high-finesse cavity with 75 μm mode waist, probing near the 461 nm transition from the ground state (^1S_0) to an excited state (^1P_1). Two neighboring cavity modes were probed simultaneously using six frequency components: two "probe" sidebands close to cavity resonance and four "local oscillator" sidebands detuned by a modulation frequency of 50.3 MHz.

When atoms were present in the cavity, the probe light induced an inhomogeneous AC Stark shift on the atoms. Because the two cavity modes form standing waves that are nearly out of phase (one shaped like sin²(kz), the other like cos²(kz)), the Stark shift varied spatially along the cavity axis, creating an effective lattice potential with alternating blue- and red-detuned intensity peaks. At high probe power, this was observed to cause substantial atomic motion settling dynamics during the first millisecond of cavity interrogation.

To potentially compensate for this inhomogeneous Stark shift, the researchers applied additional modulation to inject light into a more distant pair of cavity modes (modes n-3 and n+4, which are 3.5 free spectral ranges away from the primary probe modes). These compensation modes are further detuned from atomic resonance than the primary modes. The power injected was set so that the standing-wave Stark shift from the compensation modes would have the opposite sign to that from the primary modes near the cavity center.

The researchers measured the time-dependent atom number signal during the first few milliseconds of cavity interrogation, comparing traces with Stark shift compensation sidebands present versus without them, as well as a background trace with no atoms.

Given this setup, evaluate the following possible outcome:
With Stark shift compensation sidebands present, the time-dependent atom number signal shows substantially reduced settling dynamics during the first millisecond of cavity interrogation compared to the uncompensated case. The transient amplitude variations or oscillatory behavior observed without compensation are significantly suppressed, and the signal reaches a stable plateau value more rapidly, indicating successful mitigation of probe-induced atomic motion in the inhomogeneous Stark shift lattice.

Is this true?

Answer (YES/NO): YES